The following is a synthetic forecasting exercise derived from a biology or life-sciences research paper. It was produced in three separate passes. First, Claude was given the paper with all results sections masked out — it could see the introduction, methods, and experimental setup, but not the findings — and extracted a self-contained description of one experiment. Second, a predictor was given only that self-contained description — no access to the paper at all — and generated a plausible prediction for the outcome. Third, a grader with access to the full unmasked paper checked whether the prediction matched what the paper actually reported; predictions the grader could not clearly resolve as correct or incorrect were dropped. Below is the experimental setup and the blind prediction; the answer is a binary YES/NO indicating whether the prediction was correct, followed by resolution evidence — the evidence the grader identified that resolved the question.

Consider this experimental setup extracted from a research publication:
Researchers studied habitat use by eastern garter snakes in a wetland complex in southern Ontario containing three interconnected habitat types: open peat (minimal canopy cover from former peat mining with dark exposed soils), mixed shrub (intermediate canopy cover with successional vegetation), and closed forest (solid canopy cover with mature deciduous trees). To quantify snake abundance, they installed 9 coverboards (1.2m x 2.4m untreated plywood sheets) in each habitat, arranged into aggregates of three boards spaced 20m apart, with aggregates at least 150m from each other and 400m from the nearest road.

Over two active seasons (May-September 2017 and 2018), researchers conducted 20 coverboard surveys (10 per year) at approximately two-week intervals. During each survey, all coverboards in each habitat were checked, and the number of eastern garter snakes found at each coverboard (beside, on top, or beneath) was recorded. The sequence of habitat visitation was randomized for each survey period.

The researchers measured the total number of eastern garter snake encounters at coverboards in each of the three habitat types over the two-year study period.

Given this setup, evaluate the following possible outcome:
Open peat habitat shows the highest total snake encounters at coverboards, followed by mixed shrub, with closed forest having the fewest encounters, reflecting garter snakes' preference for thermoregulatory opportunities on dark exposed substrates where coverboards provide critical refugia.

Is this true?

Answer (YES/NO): NO